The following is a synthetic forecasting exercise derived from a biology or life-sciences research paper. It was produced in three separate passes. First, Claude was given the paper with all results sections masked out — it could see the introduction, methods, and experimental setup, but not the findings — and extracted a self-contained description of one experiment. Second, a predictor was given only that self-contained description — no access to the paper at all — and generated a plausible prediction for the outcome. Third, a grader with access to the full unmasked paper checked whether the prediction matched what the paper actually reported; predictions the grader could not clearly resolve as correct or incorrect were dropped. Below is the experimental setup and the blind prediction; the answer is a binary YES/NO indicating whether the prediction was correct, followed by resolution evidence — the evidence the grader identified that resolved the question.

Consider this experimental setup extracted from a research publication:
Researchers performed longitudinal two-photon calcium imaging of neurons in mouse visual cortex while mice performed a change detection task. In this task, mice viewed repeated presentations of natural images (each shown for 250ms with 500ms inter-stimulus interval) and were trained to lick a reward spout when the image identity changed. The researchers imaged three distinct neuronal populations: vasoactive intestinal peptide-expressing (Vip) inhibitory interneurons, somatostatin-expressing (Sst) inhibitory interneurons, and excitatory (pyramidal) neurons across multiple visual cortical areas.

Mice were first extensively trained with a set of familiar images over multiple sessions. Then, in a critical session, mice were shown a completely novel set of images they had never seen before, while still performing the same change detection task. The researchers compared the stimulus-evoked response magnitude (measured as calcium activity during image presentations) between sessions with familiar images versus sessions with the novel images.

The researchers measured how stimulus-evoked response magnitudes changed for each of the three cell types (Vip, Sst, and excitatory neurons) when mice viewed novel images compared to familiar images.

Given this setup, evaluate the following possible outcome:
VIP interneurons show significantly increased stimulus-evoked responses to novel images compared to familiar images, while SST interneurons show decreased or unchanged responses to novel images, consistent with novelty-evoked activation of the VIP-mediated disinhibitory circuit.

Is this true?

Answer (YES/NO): YES